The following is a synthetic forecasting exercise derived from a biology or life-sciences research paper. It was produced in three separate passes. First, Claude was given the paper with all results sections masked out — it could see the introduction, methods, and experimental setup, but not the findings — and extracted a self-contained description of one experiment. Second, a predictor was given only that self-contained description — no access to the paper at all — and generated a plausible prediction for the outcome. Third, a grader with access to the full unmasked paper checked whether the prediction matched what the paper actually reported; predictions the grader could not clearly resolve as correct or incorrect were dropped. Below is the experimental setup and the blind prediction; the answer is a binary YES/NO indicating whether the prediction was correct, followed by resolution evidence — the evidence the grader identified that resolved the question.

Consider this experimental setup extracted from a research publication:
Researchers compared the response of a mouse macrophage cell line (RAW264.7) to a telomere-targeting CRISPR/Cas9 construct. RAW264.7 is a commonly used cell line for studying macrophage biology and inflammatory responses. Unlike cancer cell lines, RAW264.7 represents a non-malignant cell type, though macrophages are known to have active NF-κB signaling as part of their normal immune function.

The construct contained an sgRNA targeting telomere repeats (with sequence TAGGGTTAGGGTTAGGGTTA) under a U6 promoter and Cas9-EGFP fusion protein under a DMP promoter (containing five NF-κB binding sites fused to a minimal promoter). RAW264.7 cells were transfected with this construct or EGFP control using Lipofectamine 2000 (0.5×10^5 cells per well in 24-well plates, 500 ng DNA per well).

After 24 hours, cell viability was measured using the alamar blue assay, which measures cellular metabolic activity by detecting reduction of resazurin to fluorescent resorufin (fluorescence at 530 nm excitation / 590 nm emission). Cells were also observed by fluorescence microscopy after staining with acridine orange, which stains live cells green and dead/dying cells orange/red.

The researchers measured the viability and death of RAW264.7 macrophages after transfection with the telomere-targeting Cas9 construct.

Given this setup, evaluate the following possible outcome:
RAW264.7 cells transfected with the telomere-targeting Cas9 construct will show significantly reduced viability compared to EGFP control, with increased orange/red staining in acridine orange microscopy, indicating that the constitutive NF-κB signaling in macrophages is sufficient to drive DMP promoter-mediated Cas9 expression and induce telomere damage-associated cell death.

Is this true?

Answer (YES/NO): YES